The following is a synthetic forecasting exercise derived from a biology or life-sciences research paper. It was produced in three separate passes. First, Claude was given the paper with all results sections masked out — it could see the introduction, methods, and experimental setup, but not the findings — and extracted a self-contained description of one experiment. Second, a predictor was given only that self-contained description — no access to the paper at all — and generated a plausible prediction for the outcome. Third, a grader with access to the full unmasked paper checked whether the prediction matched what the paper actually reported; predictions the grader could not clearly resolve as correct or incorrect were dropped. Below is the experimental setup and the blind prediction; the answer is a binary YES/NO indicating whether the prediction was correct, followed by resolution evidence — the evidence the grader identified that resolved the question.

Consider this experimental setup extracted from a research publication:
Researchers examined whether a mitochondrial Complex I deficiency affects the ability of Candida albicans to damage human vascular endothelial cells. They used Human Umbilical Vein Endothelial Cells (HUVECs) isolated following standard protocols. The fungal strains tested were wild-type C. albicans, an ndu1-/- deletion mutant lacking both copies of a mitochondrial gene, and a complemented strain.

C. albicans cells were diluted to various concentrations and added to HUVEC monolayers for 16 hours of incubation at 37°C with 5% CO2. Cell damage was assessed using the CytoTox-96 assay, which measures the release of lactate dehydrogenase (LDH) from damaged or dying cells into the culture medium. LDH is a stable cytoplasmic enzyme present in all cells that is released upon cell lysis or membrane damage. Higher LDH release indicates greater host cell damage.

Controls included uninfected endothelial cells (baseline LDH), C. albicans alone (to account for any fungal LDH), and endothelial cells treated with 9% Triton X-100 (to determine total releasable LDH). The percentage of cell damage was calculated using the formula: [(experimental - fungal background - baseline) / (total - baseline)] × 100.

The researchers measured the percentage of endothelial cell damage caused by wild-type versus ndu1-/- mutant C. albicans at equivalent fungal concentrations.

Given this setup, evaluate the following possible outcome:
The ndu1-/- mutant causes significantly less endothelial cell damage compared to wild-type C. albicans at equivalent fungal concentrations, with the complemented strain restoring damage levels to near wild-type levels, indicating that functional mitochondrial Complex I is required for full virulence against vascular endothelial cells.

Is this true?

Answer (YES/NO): NO